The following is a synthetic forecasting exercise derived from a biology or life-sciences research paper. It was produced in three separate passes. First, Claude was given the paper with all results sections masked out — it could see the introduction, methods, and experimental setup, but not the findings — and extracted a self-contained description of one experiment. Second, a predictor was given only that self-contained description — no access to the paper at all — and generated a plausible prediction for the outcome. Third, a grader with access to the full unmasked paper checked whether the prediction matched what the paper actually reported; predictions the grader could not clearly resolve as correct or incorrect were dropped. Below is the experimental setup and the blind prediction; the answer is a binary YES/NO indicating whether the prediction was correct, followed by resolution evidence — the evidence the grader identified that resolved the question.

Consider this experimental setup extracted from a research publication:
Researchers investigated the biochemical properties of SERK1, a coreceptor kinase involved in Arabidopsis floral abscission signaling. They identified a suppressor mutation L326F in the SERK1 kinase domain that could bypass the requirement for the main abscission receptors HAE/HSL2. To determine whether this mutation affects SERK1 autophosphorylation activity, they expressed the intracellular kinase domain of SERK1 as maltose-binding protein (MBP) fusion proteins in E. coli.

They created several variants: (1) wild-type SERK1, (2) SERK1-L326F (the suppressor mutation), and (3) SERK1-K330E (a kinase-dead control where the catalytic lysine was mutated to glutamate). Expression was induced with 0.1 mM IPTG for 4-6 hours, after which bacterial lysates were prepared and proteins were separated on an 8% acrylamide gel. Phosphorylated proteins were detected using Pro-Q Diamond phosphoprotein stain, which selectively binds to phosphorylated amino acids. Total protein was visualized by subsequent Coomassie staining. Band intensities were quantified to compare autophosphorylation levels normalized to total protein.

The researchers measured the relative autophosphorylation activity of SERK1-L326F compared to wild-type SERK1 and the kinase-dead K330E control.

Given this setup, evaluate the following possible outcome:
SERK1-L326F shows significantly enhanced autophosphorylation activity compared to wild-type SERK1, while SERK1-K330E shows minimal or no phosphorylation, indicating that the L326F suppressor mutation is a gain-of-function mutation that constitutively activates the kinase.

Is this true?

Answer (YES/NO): NO